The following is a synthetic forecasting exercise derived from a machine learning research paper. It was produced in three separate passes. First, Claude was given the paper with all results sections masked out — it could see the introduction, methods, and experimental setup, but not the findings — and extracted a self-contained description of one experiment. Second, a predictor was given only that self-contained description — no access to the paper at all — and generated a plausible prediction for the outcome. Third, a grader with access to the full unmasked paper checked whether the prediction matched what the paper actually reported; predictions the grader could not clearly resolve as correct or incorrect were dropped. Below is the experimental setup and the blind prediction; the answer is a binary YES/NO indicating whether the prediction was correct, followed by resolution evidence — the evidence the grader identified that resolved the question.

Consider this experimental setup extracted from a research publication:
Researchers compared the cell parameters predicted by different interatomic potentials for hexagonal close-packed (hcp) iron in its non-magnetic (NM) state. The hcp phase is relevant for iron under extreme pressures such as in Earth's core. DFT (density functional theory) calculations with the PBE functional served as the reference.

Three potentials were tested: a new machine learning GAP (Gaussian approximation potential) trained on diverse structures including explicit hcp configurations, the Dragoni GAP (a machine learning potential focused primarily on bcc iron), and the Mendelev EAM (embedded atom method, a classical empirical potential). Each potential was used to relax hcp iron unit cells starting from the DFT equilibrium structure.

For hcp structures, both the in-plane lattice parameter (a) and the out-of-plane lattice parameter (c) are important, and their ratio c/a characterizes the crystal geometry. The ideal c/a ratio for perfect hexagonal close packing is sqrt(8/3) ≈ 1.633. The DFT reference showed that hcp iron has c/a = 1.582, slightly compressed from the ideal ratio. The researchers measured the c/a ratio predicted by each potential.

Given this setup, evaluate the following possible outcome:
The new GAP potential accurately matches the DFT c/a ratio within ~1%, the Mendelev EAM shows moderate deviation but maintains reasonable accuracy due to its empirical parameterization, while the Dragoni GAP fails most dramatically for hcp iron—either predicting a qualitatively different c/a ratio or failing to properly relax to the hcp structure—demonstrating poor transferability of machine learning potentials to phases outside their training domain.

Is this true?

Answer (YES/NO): NO